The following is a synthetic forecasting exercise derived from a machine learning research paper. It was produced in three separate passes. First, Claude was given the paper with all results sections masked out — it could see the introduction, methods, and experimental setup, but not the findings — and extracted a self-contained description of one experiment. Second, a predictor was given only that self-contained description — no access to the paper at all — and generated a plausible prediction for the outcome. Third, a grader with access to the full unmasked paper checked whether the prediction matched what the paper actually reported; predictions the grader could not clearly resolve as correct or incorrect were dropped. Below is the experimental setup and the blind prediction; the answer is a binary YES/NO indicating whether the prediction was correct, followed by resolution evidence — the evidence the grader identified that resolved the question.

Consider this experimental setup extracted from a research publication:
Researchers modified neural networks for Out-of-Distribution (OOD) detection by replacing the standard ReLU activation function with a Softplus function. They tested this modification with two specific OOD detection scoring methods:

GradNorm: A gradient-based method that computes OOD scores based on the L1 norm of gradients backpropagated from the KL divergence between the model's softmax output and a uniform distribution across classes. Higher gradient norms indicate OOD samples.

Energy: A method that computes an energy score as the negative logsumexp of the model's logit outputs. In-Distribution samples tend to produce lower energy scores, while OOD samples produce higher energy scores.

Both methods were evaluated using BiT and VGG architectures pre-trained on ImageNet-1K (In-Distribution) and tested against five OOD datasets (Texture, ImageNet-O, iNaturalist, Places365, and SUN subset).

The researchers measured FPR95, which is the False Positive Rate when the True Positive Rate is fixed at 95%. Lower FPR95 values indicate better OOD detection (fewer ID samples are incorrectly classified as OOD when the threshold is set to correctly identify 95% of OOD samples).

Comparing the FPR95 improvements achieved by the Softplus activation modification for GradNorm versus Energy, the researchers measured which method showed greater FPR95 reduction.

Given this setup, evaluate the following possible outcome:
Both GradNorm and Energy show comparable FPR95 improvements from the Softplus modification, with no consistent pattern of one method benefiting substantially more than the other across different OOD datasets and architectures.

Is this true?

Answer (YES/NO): NO